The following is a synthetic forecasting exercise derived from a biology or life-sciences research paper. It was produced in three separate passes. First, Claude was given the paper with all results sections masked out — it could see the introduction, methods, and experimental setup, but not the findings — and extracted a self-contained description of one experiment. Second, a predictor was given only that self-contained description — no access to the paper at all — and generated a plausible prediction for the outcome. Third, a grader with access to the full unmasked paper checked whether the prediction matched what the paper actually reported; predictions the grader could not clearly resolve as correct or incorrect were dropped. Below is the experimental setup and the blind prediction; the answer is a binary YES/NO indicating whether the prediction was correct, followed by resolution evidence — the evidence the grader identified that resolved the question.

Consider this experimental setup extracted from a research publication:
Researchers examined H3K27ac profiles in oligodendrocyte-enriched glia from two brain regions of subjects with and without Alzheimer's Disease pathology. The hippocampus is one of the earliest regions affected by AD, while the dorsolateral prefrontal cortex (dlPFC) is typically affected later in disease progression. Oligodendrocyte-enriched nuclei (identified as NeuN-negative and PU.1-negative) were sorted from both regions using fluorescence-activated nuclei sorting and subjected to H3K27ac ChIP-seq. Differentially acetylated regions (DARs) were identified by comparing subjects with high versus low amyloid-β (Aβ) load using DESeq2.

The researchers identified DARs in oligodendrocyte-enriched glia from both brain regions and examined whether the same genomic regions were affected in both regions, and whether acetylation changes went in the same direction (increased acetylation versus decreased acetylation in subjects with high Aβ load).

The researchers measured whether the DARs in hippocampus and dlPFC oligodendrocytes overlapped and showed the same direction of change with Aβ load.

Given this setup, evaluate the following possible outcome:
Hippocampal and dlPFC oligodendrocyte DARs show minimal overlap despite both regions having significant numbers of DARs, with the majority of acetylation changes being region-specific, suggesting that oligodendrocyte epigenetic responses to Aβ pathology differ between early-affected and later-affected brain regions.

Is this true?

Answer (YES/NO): YES